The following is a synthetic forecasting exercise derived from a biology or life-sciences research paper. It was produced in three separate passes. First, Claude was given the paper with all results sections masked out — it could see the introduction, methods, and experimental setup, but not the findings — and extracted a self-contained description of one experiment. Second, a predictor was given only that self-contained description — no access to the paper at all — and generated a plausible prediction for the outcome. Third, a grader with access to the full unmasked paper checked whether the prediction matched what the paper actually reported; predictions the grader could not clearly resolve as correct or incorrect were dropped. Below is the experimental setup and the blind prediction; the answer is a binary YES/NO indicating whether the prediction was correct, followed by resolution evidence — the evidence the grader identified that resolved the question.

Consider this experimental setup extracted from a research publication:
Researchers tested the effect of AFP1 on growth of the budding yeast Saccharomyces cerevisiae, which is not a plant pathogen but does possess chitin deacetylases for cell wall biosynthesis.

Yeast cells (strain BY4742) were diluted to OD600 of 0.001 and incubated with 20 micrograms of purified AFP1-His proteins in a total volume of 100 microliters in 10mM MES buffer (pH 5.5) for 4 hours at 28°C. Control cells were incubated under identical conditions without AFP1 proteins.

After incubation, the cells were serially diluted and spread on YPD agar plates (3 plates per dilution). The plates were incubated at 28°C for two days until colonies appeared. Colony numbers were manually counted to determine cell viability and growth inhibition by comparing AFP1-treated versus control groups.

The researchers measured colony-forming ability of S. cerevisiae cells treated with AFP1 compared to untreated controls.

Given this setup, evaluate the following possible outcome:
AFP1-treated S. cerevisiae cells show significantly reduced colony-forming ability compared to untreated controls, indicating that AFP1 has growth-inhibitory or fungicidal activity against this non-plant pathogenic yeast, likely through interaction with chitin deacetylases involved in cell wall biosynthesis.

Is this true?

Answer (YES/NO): YES